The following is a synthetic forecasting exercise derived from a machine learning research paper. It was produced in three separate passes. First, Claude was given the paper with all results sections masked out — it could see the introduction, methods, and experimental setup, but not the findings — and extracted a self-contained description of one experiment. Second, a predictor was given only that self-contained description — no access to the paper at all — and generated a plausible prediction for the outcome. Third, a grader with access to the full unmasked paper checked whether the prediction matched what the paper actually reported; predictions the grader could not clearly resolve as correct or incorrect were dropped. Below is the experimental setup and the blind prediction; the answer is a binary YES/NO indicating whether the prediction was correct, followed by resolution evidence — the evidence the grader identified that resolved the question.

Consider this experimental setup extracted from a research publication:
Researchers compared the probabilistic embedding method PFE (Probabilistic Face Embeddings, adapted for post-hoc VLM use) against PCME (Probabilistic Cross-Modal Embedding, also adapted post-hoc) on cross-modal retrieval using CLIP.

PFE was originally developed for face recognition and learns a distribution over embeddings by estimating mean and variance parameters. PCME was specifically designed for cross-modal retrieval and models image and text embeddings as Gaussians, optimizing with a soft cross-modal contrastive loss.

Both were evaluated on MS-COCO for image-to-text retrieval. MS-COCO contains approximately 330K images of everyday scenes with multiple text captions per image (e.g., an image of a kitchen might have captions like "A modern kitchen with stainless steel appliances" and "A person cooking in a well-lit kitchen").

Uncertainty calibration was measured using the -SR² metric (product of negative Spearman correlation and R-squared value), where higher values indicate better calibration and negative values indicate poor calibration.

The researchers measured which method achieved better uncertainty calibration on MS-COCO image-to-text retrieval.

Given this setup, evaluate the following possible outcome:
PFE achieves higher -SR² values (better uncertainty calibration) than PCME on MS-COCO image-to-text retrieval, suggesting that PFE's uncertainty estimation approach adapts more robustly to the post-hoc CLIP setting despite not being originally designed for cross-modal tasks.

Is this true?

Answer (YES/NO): NO